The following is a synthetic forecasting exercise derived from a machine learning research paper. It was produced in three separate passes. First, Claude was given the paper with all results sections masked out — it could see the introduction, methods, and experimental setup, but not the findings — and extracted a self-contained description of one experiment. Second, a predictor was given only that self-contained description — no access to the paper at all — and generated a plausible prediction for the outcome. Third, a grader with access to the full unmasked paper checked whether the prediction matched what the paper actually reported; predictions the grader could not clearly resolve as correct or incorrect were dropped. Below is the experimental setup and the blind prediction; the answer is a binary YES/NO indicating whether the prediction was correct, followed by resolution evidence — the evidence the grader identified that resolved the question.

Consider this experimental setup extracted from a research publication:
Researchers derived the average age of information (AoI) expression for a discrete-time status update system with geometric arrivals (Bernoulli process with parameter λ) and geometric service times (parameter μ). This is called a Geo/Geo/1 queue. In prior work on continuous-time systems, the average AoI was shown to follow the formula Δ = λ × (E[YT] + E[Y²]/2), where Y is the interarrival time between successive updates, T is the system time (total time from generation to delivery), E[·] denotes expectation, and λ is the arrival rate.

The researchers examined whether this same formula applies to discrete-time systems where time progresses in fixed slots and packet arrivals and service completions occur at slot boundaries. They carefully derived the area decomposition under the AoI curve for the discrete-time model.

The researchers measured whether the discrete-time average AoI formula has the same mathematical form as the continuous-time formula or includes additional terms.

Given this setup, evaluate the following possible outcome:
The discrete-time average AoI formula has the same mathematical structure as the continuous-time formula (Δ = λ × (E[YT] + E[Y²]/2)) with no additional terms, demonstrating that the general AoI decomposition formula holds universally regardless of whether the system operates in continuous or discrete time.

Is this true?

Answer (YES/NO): NO